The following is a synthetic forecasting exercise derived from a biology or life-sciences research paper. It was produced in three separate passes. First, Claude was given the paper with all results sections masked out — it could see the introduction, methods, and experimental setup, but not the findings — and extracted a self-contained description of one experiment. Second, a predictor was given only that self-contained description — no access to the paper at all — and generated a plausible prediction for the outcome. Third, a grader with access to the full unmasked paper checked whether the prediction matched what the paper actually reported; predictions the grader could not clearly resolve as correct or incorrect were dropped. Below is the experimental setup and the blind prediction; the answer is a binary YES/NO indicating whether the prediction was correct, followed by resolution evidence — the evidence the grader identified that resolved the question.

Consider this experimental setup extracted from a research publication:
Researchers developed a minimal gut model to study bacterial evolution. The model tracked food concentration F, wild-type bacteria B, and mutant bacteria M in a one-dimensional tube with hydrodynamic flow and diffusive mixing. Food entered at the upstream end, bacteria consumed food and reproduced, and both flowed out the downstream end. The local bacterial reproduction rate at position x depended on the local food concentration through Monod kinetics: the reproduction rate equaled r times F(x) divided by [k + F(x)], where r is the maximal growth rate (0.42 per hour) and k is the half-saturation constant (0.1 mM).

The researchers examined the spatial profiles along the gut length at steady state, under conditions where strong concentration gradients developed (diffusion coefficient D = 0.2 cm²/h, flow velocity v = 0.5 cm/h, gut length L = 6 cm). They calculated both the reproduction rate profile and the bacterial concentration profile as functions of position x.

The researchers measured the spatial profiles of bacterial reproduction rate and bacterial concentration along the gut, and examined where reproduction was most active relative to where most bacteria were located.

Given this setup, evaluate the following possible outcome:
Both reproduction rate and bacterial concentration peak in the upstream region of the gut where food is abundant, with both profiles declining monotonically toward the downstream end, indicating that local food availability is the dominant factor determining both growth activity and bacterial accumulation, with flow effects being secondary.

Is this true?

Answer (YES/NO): NO